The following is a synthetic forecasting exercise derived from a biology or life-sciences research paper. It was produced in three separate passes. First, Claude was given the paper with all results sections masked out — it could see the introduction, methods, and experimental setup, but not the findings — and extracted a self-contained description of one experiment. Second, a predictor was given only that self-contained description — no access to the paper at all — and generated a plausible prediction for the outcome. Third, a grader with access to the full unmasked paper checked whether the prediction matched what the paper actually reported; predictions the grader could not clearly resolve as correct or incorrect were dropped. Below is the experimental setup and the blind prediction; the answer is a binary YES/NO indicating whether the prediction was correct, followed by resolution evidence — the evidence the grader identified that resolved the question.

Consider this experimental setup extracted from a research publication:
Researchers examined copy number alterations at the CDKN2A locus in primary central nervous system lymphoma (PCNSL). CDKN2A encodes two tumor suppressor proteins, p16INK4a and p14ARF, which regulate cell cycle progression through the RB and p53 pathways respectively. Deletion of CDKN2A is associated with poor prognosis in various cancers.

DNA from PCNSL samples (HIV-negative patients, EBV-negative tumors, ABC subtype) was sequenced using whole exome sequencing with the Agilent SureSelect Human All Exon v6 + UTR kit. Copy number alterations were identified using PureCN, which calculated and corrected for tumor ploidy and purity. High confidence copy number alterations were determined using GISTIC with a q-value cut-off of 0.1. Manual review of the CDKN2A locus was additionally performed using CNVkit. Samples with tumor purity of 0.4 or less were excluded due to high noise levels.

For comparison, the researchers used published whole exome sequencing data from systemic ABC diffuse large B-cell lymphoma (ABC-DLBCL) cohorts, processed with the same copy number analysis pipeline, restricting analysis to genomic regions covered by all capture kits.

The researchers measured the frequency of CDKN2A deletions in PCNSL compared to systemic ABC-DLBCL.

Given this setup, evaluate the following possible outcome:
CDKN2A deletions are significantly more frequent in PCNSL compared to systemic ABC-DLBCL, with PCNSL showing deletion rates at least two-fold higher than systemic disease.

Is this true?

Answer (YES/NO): NO